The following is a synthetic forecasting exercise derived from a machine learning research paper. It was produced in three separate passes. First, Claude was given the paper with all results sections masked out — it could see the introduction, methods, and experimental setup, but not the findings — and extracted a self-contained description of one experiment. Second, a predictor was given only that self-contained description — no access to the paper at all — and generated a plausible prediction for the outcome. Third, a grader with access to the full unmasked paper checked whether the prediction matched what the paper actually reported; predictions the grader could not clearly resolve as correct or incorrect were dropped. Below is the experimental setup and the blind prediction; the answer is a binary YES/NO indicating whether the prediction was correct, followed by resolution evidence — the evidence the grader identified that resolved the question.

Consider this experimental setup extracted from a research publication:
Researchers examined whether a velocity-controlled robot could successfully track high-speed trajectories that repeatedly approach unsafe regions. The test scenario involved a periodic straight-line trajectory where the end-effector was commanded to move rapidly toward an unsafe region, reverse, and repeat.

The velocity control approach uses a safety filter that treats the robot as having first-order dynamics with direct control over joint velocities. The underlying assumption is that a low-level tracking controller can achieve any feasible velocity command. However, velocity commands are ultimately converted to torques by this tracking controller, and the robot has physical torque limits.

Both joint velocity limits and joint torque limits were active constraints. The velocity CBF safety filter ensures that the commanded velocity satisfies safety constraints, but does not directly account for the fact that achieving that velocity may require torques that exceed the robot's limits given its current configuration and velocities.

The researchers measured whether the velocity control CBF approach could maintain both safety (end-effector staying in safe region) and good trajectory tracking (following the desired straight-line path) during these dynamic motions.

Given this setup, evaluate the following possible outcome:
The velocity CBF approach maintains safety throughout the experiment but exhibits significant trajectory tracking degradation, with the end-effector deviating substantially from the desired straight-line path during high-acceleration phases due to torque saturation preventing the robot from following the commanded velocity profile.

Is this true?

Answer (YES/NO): YES